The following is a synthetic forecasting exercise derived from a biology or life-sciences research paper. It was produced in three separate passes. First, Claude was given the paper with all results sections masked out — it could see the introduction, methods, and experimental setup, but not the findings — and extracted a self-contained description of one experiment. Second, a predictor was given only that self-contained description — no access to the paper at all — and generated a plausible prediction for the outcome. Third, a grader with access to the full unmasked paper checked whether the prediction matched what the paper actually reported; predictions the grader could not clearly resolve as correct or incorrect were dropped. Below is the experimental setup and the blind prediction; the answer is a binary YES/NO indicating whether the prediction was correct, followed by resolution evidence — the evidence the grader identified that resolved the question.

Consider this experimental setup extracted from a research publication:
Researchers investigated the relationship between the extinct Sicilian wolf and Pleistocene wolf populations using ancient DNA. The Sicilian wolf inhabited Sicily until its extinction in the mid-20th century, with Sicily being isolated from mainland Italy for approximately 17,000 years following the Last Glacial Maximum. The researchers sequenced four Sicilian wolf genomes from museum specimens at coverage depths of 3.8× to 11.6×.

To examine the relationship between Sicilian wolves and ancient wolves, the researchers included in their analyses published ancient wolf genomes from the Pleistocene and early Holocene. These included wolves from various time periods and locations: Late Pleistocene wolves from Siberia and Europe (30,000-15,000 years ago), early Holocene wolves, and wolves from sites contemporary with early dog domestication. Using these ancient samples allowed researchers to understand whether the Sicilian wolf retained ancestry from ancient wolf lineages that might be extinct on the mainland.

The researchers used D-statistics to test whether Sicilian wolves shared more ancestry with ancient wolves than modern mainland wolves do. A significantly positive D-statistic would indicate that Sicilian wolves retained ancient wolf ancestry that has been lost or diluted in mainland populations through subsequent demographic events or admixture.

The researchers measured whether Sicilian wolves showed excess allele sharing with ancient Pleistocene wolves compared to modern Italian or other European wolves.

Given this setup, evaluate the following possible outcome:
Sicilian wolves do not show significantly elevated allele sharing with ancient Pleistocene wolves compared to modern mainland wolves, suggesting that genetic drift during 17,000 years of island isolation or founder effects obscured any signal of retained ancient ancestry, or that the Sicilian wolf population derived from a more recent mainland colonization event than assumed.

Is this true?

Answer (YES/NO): YES